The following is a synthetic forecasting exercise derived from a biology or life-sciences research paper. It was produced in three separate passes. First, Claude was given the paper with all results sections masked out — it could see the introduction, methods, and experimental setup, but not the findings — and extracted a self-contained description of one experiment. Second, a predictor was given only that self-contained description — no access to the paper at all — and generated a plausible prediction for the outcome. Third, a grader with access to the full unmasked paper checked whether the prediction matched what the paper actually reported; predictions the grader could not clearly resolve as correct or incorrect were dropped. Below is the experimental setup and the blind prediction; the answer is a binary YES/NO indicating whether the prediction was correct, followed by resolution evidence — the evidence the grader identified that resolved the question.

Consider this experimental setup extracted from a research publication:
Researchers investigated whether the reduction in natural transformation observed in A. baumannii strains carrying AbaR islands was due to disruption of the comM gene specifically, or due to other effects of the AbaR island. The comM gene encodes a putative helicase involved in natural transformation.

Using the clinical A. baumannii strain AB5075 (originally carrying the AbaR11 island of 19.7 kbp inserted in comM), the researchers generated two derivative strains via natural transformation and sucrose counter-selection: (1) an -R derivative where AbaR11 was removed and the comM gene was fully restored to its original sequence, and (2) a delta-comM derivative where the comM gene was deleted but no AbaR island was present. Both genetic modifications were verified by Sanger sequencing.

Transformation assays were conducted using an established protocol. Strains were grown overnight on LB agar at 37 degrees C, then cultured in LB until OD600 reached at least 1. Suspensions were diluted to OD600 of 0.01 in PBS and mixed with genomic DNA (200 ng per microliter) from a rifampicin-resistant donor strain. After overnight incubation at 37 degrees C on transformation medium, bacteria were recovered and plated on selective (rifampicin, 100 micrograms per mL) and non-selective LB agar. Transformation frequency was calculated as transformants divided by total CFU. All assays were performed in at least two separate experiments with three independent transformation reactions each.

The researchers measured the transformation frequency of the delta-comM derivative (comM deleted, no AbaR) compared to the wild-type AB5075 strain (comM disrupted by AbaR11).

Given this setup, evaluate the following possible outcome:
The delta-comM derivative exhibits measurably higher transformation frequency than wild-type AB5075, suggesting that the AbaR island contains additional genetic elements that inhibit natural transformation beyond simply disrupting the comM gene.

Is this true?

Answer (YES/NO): NO